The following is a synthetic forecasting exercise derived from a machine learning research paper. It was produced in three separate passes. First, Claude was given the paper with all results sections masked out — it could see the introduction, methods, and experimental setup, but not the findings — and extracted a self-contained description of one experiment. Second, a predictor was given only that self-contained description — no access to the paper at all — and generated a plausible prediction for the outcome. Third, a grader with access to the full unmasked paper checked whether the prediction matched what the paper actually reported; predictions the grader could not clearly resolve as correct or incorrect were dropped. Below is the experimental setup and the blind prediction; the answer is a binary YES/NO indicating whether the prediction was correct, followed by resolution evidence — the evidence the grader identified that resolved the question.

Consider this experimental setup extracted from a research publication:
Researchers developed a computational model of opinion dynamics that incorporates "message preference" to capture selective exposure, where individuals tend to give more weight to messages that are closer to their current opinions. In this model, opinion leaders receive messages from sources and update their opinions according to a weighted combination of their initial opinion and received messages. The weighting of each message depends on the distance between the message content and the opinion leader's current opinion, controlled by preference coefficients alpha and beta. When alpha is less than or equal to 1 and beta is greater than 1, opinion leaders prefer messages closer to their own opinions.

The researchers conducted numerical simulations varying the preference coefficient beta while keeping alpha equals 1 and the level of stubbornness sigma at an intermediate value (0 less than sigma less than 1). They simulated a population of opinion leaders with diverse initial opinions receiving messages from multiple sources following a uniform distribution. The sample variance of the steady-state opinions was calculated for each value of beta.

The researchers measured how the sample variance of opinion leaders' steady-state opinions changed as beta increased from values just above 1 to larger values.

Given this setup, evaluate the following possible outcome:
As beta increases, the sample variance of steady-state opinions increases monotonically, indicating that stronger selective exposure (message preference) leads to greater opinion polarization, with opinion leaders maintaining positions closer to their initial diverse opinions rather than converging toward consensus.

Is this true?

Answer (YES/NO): YES